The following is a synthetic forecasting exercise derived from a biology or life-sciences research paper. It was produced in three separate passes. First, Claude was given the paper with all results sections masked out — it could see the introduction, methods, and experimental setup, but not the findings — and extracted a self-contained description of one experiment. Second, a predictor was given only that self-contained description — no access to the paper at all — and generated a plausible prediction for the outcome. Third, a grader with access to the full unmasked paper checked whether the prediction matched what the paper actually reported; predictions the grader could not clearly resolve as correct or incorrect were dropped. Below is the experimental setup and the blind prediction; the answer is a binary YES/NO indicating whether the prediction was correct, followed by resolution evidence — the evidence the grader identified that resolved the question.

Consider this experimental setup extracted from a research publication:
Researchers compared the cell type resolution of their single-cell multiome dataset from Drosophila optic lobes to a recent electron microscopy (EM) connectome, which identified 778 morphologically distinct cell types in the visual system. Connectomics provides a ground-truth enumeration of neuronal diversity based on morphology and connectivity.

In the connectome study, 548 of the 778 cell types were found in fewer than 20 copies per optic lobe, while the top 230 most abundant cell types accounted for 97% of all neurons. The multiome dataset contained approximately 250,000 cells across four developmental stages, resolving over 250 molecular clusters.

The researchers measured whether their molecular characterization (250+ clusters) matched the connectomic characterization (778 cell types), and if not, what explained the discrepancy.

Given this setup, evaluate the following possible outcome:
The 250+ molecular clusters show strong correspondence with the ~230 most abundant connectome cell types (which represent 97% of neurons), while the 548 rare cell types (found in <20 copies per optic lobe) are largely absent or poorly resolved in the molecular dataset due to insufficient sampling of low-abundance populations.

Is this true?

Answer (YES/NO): YES